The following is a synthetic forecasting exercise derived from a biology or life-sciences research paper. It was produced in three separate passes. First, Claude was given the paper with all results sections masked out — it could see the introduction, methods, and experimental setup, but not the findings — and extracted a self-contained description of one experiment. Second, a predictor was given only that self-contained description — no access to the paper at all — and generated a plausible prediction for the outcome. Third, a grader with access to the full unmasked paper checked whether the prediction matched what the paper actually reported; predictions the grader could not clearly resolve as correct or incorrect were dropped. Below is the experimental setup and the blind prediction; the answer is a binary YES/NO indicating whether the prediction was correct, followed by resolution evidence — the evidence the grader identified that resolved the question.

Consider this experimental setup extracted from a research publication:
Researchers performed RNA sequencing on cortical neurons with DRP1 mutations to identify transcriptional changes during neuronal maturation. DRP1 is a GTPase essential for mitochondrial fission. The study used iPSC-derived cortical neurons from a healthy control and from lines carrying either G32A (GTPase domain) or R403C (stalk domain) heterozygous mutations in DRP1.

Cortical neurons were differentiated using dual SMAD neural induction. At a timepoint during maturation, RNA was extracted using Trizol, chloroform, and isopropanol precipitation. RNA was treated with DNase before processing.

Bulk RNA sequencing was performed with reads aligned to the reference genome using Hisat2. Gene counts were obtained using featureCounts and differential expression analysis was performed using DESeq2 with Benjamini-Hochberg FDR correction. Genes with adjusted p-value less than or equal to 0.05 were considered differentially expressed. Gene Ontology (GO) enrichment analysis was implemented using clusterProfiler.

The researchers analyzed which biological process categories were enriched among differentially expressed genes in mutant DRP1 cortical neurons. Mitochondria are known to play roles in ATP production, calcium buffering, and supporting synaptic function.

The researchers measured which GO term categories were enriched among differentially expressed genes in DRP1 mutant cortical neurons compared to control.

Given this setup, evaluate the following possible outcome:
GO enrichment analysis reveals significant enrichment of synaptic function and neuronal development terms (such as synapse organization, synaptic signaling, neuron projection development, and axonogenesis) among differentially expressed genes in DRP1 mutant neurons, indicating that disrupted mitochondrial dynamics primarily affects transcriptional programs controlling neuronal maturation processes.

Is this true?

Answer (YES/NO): YES